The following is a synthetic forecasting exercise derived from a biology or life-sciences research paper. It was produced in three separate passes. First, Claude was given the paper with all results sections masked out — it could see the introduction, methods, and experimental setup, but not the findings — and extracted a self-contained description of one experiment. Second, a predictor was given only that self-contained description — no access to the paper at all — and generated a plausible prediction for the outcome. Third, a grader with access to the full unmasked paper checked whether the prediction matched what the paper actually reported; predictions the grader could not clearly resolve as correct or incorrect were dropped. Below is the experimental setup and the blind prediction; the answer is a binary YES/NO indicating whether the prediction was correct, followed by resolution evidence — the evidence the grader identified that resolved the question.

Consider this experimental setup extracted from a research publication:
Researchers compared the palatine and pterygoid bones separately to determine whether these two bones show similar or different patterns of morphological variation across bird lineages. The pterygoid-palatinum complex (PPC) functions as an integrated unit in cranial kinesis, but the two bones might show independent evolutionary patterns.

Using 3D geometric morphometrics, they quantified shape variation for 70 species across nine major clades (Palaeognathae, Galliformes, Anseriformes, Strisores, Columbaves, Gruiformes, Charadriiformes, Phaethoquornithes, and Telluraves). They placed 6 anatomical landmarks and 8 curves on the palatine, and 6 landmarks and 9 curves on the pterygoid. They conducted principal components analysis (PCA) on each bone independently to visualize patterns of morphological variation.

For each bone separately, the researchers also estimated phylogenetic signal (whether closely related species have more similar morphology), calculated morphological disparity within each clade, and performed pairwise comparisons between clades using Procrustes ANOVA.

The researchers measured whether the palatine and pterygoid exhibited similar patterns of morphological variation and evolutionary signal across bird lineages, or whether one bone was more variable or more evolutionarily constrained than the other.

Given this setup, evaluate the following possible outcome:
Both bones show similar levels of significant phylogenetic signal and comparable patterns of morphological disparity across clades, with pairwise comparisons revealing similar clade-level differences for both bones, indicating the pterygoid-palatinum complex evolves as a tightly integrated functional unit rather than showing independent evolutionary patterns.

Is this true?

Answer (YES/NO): NO